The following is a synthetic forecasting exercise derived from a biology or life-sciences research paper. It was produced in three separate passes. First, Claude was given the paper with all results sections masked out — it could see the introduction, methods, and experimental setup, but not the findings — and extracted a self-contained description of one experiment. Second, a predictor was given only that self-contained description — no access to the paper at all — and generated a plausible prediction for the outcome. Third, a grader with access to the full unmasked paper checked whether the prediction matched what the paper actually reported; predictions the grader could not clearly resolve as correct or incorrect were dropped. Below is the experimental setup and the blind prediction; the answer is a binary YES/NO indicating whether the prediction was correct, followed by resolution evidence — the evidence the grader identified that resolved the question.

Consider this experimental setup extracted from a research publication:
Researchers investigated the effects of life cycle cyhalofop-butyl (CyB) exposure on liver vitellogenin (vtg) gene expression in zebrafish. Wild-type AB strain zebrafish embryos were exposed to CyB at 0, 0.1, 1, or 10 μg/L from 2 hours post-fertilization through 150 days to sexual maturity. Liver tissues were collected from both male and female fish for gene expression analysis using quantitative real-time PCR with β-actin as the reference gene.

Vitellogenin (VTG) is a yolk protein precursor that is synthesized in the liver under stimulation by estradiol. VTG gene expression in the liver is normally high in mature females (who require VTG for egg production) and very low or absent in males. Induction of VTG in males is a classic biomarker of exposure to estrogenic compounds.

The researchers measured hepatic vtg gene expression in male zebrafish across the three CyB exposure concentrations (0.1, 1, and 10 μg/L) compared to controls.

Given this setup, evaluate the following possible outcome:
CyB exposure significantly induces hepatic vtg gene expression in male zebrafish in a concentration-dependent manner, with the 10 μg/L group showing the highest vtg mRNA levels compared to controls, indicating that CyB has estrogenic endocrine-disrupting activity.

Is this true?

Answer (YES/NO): NO